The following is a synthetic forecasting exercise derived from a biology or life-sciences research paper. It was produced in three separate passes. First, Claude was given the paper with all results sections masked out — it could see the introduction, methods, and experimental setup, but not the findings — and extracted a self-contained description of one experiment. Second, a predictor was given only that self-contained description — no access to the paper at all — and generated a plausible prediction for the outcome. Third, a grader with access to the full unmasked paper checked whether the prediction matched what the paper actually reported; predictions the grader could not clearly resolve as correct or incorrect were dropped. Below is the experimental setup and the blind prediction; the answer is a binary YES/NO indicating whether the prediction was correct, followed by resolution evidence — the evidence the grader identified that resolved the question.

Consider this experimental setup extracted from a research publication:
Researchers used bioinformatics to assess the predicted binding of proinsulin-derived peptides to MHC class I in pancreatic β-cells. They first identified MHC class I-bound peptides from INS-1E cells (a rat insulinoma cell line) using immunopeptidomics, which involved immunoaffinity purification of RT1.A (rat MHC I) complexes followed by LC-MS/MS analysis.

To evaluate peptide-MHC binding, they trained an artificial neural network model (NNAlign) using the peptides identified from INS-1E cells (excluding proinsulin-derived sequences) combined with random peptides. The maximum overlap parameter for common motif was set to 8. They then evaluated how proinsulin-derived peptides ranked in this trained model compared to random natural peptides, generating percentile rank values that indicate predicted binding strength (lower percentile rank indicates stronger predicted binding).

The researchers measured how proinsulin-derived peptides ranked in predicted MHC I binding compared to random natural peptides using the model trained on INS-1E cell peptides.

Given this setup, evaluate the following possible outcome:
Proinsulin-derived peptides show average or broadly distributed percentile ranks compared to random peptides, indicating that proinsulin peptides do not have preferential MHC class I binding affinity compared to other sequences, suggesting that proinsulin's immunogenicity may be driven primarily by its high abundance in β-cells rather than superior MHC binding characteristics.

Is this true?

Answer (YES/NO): NO